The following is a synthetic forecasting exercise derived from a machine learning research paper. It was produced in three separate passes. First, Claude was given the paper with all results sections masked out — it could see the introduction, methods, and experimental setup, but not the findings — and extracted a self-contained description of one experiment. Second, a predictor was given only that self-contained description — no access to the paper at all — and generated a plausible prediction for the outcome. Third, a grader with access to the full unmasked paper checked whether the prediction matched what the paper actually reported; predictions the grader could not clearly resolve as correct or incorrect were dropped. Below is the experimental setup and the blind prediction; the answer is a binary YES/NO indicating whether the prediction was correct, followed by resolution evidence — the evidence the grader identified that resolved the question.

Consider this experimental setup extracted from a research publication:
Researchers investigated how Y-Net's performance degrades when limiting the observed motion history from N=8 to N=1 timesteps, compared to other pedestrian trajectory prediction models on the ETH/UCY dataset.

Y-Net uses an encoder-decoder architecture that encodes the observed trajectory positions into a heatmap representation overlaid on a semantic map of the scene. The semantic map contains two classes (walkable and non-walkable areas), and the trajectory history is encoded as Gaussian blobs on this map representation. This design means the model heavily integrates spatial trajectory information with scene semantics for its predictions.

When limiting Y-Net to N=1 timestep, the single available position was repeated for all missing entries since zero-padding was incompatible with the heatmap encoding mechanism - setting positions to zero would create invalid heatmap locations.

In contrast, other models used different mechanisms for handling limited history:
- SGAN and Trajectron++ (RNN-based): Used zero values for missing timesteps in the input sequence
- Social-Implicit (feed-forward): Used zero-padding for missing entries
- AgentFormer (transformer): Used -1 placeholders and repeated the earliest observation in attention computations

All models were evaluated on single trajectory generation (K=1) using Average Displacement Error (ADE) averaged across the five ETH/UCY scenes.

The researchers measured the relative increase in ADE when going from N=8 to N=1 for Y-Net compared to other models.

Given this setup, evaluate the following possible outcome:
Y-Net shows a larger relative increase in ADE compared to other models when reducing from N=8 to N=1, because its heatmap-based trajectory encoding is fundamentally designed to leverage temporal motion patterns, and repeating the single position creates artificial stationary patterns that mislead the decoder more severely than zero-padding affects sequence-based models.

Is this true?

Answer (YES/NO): YES